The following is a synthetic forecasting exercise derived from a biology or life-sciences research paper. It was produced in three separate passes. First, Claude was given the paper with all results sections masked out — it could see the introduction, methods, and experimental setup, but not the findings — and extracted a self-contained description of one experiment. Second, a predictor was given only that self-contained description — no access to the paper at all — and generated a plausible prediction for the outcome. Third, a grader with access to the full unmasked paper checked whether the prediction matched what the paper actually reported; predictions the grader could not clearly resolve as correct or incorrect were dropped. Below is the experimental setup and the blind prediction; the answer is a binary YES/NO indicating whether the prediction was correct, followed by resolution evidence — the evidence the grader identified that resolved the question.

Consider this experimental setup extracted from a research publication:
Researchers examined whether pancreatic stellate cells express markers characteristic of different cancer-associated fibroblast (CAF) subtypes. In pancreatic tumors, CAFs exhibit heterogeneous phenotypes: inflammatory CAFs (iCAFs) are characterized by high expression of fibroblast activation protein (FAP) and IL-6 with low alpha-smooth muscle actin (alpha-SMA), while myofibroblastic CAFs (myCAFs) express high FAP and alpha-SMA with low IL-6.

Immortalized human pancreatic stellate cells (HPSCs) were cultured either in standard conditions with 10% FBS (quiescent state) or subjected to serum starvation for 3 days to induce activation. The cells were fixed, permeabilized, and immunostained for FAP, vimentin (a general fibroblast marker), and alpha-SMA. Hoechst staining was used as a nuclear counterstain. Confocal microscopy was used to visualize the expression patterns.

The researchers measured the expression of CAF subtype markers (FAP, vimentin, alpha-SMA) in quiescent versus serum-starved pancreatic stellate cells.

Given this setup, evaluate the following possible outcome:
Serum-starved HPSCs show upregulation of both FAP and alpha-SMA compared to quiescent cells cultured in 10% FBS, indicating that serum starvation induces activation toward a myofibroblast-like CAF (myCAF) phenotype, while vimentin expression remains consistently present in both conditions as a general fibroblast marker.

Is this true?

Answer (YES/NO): NO